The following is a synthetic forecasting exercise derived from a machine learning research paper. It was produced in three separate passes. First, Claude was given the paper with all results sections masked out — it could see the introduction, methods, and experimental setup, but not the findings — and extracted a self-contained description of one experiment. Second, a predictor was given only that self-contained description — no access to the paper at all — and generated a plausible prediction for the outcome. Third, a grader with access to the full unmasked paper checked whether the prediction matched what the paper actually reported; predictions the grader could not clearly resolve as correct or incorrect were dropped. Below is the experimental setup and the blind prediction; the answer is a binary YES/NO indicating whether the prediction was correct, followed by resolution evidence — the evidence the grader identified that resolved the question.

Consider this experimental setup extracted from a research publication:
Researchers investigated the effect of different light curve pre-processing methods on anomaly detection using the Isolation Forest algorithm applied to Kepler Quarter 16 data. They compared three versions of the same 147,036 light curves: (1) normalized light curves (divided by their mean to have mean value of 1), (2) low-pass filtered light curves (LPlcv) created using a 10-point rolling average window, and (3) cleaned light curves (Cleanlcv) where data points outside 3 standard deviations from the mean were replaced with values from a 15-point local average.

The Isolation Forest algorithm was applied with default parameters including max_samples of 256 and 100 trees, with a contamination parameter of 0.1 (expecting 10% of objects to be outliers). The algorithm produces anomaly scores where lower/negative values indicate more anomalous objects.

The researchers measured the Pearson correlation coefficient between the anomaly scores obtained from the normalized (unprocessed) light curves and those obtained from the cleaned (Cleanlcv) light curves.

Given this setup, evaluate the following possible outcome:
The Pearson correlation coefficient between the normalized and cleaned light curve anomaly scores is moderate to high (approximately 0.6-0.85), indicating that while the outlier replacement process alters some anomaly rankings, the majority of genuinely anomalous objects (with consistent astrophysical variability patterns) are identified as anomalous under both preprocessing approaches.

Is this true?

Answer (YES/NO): NO